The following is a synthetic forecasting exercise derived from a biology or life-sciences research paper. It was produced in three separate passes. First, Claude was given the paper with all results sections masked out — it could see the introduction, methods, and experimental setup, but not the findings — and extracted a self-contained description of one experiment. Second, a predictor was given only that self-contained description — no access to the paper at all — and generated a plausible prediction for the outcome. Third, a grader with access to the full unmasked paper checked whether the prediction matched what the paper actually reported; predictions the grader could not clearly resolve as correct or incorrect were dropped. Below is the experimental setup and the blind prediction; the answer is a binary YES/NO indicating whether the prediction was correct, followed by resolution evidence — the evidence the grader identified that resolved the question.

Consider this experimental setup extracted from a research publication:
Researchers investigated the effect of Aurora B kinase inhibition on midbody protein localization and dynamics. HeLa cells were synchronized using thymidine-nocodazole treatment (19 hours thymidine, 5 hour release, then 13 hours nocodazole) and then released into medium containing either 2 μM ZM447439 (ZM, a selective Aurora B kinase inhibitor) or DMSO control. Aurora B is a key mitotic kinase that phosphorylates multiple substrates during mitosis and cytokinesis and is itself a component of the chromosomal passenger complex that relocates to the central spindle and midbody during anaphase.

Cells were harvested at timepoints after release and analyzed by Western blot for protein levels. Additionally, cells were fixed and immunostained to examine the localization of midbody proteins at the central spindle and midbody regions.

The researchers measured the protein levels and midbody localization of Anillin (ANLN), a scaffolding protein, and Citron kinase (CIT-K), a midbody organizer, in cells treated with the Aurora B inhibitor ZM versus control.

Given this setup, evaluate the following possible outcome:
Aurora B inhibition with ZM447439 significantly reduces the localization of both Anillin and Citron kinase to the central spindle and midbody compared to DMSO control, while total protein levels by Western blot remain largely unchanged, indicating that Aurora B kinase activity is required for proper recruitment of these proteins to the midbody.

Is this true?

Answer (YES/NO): NO